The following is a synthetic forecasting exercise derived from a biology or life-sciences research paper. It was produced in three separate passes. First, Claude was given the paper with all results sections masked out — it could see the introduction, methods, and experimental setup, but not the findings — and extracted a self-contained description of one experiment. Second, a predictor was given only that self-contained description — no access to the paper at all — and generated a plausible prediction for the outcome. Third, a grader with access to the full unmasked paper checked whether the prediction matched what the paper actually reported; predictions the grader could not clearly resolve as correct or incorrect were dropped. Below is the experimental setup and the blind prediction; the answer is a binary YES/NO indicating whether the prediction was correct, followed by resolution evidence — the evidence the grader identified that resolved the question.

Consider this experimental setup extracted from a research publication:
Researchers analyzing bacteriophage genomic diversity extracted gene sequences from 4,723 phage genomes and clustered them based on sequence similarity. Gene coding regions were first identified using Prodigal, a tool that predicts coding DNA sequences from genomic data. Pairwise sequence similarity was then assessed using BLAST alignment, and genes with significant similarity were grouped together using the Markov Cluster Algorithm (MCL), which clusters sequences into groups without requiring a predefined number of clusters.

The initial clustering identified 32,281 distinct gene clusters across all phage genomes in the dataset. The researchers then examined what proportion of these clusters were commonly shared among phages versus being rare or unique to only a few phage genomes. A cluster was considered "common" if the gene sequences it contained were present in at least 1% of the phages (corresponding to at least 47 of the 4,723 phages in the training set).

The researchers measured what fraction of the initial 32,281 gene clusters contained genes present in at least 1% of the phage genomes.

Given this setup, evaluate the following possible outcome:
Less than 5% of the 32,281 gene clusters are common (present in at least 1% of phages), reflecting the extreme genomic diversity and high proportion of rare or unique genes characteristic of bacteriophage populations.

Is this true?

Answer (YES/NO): NO